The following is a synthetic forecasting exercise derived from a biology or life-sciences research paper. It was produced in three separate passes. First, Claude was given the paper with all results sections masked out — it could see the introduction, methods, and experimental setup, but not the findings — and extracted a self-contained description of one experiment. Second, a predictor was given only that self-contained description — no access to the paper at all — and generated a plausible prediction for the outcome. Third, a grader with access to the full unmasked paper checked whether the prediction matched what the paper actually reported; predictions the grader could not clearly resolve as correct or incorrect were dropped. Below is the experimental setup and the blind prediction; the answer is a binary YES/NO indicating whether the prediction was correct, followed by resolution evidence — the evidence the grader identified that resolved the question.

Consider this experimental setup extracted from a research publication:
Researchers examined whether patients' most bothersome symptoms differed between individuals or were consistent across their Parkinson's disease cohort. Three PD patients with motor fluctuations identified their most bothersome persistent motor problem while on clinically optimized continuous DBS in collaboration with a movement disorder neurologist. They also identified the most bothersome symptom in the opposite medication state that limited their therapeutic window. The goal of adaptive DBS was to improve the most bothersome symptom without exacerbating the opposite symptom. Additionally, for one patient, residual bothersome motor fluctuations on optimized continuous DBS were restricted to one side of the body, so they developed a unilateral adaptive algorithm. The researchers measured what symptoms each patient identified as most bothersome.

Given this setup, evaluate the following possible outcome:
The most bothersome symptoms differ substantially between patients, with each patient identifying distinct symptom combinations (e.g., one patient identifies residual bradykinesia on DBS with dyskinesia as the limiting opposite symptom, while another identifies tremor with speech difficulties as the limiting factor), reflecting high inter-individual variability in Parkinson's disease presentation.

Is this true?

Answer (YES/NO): NO